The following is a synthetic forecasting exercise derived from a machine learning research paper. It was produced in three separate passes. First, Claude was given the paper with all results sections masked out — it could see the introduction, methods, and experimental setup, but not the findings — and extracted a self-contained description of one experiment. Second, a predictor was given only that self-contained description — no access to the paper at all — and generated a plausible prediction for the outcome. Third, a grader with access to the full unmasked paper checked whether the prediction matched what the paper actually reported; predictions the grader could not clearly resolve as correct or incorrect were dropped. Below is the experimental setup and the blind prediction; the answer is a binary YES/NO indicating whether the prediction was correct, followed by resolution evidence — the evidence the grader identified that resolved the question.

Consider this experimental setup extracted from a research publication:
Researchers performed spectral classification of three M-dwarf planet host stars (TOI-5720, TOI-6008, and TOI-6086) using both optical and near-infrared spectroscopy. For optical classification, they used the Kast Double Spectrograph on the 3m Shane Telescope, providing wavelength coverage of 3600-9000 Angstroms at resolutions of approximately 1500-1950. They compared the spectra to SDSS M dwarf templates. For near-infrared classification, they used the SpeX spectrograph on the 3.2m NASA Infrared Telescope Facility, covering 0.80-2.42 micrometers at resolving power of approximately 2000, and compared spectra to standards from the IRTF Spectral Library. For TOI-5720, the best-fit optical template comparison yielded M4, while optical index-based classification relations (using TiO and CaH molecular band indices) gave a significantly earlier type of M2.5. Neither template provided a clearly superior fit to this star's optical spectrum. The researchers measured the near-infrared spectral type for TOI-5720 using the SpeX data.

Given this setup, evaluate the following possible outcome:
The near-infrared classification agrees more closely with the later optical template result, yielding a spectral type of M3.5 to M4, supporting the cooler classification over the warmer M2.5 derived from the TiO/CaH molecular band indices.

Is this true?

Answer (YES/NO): NO